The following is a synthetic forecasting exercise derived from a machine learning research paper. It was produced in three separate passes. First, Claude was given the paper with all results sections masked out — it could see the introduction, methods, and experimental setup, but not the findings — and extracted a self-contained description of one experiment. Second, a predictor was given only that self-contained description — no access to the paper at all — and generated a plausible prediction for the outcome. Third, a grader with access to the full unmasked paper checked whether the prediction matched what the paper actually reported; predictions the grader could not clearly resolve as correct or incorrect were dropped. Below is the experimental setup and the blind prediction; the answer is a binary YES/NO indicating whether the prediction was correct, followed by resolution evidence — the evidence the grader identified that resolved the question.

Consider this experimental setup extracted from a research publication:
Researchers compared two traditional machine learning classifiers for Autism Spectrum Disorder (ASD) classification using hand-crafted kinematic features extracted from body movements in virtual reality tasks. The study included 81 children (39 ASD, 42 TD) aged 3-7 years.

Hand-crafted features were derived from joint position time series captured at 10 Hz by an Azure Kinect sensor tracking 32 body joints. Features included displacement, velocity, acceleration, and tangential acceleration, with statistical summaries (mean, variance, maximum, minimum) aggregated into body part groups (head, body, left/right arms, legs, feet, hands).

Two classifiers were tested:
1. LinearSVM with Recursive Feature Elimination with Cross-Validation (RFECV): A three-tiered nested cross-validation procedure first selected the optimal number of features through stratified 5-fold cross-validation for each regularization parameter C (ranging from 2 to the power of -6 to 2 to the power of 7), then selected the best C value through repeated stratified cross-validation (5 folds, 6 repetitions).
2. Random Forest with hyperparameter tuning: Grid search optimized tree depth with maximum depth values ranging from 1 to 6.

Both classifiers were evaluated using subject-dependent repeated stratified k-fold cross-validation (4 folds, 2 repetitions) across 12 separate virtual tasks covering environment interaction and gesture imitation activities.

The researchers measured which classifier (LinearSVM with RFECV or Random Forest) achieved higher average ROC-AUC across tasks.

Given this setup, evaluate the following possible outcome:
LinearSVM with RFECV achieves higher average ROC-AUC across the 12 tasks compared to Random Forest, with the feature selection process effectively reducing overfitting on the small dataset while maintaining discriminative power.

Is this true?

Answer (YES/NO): NO